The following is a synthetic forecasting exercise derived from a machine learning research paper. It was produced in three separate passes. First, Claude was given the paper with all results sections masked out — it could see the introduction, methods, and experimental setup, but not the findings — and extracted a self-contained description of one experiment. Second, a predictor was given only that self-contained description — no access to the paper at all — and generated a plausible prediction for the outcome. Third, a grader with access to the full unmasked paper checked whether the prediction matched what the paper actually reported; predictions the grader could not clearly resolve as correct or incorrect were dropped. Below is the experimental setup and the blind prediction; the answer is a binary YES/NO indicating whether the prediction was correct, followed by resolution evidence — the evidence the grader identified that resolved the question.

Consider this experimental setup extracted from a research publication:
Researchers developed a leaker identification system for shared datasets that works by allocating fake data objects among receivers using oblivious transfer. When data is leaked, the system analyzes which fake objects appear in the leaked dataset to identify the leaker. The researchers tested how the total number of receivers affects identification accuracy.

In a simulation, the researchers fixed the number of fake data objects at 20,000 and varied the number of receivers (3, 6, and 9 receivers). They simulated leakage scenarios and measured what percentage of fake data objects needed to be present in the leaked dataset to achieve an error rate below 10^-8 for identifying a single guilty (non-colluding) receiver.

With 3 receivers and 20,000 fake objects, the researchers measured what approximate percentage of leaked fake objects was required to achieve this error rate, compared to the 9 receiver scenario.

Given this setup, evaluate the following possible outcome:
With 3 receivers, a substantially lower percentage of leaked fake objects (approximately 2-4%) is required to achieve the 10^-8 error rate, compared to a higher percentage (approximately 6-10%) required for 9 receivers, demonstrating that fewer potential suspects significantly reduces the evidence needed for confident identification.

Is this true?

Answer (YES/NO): NO